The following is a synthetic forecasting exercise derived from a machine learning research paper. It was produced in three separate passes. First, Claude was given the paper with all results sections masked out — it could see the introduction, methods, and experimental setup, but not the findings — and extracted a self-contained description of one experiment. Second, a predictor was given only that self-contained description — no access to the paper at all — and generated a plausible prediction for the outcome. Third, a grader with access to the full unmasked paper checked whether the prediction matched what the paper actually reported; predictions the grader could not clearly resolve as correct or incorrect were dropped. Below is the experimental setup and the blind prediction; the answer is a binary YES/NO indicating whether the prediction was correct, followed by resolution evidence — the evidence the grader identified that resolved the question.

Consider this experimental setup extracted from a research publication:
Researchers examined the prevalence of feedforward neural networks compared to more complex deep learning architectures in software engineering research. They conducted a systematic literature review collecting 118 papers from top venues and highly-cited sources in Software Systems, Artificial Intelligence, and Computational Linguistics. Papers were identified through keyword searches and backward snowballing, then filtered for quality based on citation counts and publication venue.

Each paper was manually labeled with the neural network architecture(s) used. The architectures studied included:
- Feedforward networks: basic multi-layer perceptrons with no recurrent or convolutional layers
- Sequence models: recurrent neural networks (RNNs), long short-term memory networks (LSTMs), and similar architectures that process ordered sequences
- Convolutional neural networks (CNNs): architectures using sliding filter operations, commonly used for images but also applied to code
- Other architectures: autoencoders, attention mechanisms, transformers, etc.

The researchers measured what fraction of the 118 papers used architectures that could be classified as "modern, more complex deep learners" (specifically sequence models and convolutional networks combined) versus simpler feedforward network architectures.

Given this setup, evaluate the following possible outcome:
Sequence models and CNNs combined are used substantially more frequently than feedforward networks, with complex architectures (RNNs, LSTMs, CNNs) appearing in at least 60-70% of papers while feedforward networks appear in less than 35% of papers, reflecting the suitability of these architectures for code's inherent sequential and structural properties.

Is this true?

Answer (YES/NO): YES